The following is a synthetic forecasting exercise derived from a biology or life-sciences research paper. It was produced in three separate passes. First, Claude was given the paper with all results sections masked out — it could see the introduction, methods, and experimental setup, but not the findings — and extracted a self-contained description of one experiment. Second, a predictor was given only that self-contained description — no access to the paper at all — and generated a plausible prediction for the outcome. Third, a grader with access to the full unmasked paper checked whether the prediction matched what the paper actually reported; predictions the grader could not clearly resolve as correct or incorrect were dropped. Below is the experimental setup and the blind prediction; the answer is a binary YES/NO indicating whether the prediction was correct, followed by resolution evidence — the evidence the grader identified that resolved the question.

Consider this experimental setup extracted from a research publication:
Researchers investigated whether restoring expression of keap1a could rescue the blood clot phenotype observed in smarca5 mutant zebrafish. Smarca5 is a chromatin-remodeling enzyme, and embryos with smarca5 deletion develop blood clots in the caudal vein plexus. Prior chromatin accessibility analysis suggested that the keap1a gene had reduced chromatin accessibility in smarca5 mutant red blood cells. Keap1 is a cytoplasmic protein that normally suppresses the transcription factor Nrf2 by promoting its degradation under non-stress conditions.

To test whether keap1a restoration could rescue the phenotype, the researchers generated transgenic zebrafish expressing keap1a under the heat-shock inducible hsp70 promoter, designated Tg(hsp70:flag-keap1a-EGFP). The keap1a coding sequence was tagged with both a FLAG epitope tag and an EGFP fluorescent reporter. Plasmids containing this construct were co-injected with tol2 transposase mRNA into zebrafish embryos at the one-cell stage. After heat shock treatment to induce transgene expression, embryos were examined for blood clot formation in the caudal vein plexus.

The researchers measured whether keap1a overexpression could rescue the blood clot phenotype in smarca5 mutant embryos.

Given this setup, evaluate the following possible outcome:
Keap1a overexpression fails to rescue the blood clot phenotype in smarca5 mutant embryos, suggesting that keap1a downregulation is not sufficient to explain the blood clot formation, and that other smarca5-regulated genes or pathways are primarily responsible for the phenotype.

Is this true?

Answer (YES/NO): NO